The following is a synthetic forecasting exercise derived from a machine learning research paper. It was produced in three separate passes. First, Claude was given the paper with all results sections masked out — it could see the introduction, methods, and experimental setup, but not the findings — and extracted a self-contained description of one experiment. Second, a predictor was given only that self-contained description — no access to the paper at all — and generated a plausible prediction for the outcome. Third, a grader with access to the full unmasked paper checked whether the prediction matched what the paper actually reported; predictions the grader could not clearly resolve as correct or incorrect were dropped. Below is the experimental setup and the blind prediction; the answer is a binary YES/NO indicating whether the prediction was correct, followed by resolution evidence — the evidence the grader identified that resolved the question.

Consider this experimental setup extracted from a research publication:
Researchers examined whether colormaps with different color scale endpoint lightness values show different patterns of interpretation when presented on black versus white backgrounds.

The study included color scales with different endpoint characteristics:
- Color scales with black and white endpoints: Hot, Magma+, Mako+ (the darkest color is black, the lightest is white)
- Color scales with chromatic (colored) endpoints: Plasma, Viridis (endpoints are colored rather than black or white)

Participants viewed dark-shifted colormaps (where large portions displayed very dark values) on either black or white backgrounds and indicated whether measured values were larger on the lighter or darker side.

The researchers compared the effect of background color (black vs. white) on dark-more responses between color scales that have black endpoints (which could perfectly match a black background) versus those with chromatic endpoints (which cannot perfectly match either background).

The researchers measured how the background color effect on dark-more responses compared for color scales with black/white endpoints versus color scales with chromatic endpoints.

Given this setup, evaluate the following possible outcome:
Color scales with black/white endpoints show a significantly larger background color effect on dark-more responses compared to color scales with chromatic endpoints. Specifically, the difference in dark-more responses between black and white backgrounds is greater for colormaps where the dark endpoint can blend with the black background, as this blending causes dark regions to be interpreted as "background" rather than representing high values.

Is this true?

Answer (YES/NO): NO